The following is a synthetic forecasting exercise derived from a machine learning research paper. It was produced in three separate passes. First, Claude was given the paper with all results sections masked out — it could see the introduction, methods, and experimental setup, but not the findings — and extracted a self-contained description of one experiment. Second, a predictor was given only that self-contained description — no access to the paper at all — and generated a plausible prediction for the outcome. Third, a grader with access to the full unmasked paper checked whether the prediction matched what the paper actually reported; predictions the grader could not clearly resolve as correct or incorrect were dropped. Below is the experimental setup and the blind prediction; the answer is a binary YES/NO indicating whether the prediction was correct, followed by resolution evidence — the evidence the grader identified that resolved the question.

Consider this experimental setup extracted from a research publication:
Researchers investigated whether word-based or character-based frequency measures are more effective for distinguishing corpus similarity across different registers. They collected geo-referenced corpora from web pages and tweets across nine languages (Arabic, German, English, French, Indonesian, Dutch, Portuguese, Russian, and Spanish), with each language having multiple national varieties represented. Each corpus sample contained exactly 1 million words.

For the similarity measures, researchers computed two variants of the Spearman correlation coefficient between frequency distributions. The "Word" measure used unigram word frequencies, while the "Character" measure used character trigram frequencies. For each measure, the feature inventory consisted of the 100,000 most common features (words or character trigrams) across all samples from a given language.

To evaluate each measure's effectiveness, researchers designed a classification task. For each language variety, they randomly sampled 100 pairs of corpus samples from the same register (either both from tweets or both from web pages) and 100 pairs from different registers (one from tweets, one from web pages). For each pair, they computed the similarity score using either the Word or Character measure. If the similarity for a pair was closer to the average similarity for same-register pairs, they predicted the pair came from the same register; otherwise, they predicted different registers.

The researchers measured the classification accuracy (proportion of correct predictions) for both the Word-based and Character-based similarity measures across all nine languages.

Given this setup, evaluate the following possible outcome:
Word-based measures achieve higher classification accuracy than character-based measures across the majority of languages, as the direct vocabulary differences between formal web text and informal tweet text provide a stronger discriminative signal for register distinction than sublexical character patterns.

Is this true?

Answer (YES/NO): NO